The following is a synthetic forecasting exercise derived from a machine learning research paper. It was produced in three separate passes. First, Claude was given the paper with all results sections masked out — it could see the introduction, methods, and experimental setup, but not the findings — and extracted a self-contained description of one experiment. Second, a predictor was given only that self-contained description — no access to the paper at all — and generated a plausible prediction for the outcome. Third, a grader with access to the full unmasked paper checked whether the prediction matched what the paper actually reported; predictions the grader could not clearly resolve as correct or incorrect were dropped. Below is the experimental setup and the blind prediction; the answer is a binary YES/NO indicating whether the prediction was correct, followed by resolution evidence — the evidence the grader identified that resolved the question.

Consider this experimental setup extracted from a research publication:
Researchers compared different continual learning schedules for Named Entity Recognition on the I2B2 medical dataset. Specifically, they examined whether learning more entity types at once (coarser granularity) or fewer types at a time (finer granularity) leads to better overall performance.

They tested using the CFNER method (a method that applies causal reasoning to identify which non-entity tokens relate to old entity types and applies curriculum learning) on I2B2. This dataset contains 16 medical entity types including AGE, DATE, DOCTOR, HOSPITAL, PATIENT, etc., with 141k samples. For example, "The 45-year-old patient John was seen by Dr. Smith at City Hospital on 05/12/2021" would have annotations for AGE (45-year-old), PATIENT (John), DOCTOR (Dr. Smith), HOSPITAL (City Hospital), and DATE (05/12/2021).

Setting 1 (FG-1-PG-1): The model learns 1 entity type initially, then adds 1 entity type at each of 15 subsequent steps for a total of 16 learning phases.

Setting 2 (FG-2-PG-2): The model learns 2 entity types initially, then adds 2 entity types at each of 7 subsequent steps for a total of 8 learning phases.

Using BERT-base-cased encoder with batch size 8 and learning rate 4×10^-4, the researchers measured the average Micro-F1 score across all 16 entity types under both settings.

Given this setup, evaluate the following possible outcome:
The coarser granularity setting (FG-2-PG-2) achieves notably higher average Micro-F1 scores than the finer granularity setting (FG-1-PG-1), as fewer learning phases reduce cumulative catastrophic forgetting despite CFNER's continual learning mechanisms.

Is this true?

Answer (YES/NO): YES